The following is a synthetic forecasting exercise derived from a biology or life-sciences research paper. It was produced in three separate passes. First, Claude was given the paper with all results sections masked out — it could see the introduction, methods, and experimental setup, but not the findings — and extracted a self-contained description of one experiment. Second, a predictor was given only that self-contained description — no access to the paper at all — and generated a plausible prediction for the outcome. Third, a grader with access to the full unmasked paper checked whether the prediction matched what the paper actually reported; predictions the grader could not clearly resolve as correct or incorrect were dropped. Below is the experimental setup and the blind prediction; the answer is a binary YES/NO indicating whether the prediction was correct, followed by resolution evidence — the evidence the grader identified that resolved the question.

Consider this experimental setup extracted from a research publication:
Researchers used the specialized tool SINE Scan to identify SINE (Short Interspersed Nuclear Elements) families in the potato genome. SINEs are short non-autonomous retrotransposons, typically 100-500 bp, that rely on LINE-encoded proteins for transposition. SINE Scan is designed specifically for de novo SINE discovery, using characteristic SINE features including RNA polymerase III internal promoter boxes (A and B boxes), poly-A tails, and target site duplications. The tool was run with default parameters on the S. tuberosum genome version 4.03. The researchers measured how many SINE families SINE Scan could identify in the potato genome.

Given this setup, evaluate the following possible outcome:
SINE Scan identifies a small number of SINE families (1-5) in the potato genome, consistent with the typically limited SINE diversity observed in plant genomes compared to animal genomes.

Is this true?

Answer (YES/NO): NO